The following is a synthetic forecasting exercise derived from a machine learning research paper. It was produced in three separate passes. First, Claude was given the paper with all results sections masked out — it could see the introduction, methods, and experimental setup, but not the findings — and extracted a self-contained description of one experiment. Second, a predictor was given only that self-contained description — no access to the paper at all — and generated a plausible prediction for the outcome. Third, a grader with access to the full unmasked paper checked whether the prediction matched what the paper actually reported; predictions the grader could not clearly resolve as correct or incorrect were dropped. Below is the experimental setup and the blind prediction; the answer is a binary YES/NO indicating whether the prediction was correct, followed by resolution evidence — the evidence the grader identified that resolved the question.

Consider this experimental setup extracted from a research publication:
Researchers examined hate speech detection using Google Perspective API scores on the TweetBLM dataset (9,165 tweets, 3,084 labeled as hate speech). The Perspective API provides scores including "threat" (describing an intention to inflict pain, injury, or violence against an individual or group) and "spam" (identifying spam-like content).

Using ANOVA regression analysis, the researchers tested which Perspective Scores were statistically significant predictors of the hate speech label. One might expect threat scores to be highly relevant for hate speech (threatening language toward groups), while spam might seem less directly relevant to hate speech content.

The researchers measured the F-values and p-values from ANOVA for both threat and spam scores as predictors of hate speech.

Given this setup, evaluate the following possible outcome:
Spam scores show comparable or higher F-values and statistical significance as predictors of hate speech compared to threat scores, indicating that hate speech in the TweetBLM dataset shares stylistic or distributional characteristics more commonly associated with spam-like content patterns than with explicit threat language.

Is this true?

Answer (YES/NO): YES